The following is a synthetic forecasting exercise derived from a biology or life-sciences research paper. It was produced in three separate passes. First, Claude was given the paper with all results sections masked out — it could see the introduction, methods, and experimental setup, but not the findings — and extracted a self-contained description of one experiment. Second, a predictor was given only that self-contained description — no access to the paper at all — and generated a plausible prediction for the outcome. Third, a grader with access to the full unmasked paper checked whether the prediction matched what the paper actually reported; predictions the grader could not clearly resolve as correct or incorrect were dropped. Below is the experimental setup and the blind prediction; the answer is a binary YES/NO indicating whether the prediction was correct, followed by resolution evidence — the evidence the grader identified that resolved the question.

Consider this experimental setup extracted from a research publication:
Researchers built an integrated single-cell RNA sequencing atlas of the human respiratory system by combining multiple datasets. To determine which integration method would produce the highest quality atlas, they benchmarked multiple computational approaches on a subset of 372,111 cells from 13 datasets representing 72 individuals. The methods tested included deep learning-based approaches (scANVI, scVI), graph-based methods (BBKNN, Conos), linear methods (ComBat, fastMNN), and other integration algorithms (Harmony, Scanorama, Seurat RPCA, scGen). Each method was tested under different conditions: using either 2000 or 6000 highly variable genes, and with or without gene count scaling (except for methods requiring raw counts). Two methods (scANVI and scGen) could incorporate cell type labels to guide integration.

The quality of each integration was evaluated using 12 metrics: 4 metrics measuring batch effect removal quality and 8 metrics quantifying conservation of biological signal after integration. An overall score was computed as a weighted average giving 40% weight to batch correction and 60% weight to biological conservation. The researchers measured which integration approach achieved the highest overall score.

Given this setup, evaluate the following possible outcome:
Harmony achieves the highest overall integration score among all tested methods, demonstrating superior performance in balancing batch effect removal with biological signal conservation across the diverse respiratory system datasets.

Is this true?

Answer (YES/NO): NO